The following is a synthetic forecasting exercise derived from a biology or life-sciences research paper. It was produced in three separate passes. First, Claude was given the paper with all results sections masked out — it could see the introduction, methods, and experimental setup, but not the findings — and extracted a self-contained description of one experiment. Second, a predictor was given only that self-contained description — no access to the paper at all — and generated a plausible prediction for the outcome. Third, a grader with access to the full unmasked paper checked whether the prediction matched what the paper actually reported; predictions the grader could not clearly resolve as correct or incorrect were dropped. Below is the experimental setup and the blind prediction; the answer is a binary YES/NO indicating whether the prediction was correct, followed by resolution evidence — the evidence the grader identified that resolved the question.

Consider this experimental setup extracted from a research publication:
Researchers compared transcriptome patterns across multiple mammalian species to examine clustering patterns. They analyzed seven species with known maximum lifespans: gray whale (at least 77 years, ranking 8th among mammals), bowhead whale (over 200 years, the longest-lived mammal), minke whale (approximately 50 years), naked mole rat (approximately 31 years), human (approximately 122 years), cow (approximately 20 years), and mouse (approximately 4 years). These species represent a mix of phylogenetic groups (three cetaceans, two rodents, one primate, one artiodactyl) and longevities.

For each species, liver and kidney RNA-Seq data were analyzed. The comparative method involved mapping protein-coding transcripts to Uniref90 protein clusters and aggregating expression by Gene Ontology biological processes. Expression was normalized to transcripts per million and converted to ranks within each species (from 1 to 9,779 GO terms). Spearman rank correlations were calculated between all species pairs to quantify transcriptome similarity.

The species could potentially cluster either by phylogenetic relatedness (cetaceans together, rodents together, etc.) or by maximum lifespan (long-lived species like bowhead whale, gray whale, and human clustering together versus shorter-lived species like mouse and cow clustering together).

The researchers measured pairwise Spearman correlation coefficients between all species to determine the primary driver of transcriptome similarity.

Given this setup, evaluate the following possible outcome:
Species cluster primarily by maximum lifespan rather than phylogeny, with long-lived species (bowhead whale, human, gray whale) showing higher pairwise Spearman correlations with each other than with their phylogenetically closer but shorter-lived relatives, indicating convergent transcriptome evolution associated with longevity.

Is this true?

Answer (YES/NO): NO